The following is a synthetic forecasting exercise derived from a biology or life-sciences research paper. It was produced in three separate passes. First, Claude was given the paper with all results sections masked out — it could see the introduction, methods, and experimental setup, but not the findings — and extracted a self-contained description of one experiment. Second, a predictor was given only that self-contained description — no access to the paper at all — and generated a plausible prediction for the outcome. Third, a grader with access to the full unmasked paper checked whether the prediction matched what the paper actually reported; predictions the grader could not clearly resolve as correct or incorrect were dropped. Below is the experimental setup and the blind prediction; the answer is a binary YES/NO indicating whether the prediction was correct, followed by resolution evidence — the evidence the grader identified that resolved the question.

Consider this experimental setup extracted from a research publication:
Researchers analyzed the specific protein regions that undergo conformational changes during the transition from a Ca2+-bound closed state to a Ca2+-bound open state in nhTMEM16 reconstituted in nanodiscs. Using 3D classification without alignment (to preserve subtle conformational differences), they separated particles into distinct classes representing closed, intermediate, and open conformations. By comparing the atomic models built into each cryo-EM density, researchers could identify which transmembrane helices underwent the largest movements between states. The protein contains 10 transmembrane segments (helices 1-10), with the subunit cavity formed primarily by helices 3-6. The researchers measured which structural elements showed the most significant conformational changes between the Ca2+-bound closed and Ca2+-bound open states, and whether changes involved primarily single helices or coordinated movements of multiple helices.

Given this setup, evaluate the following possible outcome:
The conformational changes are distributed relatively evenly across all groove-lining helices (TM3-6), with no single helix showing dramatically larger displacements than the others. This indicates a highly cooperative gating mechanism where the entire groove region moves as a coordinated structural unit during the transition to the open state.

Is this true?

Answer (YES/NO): NO